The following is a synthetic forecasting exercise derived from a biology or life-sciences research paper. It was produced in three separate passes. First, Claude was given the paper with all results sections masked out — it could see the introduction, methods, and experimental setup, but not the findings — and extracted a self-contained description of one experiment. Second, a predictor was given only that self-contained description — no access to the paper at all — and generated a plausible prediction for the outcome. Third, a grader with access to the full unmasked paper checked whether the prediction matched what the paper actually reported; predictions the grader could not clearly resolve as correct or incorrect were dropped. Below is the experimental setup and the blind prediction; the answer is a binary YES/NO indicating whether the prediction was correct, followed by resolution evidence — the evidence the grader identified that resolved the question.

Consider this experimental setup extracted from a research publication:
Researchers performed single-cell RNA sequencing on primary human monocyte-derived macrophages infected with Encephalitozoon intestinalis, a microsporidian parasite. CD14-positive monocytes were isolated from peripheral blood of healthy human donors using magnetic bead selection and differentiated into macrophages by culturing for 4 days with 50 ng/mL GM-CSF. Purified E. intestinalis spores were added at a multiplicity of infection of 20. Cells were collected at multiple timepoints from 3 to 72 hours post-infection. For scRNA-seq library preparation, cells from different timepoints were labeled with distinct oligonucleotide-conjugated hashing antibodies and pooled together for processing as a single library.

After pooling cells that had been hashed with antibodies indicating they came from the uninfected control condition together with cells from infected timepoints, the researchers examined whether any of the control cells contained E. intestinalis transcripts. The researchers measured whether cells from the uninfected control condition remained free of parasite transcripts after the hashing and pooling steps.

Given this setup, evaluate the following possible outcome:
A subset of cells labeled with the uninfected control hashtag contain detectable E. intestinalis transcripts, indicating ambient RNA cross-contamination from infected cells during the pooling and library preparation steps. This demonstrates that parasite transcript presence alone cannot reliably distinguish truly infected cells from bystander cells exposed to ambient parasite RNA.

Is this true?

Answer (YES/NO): NO